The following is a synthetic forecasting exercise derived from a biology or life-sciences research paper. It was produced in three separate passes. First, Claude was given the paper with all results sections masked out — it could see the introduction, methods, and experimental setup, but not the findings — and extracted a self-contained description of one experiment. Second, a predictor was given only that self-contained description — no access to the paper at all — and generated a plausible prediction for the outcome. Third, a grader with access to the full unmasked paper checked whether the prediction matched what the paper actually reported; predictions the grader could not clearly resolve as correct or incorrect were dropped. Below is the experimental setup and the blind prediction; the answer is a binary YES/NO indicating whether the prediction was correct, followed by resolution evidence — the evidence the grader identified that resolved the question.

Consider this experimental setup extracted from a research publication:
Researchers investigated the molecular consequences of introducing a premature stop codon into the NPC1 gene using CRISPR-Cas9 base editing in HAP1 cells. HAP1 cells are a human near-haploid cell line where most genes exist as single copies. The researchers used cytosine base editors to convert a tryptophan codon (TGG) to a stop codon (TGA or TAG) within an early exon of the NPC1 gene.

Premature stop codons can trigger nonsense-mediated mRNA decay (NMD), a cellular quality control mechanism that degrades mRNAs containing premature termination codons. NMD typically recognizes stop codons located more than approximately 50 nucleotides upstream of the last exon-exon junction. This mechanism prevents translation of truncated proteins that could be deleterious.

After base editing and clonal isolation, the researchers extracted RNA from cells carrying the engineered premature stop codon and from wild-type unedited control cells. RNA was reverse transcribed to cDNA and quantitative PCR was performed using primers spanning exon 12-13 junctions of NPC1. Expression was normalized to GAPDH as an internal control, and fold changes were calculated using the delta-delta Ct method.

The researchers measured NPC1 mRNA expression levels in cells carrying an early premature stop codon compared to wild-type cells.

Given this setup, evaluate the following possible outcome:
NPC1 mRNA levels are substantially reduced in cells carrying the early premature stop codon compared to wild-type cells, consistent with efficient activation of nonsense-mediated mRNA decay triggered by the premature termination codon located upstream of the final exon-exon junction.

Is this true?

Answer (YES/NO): YES